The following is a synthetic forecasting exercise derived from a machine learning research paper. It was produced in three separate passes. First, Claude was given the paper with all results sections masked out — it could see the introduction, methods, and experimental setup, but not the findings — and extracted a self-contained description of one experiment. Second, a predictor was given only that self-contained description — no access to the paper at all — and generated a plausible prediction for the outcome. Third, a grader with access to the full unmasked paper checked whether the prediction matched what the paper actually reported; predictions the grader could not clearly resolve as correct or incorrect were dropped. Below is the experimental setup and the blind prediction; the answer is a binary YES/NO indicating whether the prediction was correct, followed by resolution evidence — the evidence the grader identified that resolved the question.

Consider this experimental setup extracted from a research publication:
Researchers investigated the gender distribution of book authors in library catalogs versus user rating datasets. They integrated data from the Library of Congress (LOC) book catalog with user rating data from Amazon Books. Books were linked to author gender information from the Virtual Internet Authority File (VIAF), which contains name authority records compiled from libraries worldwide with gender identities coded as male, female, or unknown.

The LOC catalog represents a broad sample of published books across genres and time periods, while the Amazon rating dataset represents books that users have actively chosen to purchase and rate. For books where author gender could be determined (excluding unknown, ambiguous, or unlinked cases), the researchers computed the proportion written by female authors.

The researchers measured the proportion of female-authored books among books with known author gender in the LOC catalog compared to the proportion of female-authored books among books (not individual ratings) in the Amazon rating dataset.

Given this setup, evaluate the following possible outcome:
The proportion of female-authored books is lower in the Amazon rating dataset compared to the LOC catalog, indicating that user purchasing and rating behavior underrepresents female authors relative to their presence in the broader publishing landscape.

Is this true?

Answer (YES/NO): NO